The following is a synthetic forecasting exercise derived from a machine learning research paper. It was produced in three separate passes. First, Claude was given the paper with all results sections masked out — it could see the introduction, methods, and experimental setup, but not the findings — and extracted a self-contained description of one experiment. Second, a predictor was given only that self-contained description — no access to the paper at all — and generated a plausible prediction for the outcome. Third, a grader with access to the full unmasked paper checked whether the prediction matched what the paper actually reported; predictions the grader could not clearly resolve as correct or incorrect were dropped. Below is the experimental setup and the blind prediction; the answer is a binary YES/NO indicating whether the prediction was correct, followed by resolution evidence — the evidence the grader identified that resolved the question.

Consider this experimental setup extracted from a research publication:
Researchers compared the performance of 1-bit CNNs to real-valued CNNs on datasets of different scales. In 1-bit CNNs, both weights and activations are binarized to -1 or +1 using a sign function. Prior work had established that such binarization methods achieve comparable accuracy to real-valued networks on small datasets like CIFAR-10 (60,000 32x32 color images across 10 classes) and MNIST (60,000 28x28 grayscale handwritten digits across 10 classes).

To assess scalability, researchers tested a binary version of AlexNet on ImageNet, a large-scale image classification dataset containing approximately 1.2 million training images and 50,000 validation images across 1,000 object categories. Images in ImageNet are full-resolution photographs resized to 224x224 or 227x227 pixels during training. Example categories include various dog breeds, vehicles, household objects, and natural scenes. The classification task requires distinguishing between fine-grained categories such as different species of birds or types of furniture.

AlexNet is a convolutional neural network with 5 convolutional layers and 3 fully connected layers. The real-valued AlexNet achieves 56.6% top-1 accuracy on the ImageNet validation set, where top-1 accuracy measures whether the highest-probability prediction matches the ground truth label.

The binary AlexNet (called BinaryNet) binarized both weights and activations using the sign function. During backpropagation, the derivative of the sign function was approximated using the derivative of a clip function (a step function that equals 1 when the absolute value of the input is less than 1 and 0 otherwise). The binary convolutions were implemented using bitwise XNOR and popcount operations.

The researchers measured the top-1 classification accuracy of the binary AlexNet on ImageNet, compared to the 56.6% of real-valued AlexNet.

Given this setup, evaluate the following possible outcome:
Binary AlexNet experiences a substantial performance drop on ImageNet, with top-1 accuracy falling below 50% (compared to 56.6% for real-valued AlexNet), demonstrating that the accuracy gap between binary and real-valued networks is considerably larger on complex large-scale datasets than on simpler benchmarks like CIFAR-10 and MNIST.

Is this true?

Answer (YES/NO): YES